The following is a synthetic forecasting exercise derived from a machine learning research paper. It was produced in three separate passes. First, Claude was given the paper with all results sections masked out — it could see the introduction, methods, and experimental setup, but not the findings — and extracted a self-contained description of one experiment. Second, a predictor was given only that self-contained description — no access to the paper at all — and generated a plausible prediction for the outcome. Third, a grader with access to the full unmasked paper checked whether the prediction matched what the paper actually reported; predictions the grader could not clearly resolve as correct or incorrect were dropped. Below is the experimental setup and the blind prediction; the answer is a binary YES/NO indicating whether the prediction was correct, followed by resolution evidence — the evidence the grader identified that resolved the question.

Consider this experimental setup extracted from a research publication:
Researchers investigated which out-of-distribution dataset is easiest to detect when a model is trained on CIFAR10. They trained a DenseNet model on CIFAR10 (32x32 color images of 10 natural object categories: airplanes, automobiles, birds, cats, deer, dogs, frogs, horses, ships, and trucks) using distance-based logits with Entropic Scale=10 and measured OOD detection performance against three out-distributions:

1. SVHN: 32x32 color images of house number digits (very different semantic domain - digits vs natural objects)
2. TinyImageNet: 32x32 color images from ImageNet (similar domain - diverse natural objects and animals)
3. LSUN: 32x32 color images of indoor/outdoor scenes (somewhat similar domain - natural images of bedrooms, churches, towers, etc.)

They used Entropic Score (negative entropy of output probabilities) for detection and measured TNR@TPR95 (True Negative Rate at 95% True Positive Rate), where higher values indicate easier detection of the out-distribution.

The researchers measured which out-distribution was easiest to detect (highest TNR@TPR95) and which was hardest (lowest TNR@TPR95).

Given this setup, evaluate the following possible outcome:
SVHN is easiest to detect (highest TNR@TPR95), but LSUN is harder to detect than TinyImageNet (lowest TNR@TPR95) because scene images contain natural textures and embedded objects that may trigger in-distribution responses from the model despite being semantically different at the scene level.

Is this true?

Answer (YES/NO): NO